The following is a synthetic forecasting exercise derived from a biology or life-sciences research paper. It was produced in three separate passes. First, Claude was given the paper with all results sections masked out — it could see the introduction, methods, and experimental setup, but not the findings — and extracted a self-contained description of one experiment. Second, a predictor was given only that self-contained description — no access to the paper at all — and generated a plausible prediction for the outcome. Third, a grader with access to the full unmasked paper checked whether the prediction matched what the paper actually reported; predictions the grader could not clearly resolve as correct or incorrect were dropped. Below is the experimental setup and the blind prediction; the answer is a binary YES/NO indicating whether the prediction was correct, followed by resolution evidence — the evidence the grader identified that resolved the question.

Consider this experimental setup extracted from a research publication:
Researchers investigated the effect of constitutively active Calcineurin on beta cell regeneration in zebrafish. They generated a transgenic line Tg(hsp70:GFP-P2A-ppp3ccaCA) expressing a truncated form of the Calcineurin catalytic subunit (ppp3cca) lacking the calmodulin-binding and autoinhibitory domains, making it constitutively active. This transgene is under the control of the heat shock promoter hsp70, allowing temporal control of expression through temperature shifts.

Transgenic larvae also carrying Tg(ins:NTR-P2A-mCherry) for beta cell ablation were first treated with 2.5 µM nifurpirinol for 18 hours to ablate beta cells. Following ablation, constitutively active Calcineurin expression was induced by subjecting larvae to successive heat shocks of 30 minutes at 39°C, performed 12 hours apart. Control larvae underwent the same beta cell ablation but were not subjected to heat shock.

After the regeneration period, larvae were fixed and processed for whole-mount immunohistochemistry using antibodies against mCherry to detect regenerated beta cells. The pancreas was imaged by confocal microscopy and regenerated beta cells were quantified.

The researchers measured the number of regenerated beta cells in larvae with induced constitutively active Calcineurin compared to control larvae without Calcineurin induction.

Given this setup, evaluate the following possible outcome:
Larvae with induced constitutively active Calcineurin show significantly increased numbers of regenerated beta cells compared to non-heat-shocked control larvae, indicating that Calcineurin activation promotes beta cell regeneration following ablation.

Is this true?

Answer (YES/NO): NO